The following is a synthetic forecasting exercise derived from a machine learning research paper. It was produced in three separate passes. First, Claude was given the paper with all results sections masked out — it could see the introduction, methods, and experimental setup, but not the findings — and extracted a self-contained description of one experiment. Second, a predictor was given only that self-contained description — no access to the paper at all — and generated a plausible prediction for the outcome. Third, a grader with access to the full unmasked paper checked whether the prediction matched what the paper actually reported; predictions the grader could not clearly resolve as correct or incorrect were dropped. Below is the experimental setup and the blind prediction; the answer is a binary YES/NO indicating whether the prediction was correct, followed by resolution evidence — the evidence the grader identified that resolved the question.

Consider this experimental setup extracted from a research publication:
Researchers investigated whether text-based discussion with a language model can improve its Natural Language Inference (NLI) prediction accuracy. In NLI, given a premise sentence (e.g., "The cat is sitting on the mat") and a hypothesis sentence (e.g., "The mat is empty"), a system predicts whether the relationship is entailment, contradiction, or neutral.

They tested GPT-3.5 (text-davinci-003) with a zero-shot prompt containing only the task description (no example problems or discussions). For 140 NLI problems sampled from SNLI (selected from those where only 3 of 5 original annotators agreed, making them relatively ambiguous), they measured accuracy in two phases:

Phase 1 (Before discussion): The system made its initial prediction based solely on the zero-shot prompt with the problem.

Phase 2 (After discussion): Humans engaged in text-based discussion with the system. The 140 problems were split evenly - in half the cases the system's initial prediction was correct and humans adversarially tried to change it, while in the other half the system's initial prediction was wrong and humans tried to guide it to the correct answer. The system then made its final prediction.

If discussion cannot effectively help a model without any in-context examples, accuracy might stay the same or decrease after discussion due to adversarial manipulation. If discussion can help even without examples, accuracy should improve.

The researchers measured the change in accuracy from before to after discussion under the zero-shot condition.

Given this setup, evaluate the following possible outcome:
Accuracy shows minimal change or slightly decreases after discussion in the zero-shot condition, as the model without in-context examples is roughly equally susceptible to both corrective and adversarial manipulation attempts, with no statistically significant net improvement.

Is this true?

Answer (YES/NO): NO